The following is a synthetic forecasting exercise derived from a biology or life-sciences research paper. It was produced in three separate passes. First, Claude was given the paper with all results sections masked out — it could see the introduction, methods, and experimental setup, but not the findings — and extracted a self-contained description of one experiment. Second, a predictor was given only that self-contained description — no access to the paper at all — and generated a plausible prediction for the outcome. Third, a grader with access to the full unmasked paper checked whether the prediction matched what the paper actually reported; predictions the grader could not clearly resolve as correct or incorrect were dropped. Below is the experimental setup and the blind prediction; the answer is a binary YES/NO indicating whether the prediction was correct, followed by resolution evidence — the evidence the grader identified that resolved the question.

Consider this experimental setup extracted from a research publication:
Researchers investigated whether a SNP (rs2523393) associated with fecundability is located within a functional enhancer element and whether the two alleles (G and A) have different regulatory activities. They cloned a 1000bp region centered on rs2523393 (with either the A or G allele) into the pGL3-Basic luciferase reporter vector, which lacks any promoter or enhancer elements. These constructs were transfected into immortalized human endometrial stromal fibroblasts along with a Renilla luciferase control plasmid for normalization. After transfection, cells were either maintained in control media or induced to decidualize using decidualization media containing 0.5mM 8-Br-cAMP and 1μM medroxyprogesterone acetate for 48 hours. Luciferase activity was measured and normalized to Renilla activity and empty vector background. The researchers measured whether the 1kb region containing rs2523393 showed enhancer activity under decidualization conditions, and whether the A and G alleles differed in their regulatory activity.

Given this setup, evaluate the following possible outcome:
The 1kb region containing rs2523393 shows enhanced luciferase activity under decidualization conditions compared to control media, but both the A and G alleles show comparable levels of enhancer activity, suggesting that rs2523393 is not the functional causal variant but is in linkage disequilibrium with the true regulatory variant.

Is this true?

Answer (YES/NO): NO